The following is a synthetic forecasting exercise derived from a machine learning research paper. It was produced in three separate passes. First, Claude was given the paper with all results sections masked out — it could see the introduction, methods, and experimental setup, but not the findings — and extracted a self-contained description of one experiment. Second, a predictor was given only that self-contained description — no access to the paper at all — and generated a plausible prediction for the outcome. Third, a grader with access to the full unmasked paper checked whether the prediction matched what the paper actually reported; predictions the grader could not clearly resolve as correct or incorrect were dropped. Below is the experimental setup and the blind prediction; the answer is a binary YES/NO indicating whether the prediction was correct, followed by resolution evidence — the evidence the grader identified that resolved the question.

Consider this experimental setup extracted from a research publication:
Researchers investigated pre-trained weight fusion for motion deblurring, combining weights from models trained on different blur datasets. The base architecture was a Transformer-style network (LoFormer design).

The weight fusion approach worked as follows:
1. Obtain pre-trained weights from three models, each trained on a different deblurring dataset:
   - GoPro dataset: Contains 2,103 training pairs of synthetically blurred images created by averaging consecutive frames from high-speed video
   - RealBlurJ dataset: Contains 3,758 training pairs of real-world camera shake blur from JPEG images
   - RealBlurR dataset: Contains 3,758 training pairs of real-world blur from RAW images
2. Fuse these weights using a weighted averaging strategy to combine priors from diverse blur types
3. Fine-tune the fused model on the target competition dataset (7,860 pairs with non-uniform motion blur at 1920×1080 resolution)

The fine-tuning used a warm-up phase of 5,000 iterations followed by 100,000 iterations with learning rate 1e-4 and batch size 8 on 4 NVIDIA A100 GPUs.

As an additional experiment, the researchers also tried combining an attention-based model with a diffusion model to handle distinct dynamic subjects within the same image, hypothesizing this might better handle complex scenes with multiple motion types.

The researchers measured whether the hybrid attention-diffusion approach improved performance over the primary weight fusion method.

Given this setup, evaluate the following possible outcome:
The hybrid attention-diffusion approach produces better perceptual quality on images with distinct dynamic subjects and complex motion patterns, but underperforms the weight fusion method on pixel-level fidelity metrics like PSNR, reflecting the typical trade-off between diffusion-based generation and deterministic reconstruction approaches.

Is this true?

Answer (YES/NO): NO